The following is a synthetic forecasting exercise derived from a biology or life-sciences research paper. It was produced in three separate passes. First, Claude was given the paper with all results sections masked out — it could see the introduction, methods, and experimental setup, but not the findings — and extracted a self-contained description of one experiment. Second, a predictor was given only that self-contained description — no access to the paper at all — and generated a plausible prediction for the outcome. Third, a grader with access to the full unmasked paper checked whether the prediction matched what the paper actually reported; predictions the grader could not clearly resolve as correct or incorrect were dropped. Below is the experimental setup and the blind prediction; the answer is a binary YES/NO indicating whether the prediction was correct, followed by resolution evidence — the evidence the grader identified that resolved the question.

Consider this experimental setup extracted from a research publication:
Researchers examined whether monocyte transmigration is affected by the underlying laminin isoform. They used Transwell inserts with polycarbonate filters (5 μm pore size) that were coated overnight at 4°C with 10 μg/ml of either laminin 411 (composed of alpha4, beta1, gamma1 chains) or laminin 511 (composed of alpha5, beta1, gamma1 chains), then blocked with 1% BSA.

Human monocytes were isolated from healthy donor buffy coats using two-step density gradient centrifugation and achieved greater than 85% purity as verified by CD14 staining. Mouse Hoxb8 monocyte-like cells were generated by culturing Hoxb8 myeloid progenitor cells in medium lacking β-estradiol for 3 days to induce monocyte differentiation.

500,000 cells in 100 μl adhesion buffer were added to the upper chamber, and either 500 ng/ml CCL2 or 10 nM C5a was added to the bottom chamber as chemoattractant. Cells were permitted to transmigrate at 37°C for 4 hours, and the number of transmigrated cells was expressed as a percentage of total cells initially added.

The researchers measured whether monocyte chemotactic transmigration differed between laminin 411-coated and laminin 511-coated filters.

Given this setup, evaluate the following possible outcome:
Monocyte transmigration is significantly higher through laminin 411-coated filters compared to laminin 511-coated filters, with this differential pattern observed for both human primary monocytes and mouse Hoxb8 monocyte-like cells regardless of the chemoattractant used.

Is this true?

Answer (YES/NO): NO